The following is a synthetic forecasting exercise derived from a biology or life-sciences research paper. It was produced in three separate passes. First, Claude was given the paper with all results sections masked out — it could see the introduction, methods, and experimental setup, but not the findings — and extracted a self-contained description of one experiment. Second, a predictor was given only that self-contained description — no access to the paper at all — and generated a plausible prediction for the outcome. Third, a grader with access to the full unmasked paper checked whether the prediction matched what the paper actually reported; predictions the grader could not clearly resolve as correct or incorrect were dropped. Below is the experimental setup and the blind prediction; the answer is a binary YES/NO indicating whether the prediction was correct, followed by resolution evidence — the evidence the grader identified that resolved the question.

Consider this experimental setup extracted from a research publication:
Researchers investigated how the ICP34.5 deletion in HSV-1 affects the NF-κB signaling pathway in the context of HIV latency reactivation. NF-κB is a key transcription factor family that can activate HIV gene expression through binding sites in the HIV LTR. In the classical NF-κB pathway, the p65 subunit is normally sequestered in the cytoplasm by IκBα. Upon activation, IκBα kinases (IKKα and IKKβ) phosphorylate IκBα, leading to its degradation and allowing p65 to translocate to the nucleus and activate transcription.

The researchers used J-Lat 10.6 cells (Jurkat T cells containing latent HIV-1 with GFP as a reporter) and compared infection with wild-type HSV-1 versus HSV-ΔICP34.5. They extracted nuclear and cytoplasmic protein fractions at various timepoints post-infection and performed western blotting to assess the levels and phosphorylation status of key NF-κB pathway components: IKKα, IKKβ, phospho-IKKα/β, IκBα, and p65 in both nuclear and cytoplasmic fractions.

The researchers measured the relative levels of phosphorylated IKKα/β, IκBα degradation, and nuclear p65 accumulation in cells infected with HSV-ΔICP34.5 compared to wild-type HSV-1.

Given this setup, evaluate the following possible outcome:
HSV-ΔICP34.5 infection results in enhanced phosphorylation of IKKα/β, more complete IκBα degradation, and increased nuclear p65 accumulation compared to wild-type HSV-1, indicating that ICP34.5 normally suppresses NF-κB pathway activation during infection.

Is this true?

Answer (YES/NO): YES